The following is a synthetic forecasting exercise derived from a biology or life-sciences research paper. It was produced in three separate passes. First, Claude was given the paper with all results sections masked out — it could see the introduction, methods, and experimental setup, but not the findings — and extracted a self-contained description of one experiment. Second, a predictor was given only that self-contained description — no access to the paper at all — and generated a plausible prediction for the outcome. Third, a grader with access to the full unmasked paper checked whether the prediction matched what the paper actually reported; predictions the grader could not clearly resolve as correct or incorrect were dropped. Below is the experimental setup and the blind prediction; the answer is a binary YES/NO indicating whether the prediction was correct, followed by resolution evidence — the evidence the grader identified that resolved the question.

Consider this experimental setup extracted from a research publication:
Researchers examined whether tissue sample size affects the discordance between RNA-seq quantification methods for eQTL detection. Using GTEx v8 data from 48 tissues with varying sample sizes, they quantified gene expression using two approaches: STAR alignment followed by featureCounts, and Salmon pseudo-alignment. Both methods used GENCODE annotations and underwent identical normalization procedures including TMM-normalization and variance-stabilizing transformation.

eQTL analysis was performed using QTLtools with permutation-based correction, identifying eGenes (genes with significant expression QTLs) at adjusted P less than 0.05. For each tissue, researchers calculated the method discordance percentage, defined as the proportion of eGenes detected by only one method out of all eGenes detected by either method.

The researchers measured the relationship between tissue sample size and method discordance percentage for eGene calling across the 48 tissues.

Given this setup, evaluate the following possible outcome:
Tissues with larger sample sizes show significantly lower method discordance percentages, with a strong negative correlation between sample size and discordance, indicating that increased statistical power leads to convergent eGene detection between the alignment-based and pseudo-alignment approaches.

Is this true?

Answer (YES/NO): NO